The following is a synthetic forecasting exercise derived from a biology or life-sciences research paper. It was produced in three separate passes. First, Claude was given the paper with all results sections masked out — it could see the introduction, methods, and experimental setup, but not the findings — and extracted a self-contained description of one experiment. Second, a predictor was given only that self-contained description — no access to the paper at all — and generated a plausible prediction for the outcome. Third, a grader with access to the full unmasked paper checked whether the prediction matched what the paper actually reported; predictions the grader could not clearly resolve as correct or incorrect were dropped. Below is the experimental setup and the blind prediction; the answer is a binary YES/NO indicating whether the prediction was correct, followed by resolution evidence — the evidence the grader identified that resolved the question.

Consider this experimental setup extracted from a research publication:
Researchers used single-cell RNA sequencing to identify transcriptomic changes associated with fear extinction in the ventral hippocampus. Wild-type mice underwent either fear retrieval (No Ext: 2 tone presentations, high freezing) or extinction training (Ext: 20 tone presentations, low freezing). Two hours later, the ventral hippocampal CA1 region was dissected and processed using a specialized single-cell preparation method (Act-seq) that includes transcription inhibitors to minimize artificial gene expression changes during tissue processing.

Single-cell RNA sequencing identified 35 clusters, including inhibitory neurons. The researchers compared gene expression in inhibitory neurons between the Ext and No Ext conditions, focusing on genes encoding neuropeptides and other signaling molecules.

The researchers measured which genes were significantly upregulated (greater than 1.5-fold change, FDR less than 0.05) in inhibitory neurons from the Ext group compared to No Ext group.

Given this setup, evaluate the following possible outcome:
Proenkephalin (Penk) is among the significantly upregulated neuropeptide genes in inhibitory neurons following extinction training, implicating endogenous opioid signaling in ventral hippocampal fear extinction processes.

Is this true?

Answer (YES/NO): NO